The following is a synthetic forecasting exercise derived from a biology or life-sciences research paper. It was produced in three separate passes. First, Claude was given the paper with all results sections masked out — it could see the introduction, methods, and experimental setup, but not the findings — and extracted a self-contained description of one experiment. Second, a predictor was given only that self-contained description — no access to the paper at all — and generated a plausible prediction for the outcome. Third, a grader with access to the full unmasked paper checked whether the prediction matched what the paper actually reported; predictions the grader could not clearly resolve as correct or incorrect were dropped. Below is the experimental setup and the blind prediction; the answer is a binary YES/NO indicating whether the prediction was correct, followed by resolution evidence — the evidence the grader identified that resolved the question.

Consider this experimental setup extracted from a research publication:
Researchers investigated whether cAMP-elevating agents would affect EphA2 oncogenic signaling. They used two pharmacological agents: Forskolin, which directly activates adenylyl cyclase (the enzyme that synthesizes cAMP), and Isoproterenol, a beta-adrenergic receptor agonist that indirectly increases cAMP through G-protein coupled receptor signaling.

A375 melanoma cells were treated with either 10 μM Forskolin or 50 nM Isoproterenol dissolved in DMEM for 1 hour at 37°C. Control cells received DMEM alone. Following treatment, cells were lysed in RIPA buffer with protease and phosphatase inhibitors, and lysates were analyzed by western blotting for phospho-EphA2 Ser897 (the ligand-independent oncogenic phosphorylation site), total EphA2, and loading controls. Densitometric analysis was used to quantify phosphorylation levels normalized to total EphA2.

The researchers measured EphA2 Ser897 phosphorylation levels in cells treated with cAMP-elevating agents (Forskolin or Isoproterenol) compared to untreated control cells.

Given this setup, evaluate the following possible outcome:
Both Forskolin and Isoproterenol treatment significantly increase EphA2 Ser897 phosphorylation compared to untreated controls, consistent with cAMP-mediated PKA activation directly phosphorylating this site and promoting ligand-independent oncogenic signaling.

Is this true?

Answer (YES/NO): YES